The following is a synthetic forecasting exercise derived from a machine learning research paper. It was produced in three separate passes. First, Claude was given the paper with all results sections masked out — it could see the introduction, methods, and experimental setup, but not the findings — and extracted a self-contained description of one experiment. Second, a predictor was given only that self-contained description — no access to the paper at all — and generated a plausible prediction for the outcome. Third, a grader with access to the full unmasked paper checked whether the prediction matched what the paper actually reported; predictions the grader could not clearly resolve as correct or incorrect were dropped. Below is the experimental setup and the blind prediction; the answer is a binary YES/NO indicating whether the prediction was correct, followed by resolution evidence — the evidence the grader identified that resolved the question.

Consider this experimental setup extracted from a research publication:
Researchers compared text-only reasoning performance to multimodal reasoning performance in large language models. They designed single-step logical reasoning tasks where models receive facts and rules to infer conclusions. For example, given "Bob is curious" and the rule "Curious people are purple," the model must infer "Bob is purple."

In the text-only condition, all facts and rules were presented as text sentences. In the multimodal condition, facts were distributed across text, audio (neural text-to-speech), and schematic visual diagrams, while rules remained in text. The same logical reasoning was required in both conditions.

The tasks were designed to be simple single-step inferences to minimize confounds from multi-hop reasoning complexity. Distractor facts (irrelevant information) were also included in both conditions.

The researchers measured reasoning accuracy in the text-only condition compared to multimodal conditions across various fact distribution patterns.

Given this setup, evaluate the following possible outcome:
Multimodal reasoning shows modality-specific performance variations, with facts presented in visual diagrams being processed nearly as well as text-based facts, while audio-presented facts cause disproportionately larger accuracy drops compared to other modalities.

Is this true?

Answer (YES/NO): NO